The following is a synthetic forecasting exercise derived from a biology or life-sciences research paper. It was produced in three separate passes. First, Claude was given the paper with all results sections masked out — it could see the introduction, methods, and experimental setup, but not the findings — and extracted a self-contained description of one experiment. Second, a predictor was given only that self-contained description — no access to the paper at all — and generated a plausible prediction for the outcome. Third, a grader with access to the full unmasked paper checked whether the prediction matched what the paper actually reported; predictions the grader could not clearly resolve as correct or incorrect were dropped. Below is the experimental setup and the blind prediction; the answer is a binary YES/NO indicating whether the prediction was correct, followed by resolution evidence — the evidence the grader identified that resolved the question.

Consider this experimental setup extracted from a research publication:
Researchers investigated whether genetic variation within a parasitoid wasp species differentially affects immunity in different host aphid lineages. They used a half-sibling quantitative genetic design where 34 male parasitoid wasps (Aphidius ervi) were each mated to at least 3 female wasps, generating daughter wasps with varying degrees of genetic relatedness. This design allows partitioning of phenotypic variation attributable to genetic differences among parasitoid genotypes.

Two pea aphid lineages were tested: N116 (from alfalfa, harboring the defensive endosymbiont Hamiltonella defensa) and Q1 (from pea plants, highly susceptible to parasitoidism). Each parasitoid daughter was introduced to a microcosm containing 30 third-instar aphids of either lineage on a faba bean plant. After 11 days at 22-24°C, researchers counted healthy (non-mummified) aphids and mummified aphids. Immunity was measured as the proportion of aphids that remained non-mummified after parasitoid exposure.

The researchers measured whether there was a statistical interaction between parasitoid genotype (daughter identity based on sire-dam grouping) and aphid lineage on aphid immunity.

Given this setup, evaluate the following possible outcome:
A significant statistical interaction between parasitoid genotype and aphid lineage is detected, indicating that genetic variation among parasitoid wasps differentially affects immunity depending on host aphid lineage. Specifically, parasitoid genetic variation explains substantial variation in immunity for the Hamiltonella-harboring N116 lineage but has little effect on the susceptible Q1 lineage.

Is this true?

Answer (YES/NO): NO